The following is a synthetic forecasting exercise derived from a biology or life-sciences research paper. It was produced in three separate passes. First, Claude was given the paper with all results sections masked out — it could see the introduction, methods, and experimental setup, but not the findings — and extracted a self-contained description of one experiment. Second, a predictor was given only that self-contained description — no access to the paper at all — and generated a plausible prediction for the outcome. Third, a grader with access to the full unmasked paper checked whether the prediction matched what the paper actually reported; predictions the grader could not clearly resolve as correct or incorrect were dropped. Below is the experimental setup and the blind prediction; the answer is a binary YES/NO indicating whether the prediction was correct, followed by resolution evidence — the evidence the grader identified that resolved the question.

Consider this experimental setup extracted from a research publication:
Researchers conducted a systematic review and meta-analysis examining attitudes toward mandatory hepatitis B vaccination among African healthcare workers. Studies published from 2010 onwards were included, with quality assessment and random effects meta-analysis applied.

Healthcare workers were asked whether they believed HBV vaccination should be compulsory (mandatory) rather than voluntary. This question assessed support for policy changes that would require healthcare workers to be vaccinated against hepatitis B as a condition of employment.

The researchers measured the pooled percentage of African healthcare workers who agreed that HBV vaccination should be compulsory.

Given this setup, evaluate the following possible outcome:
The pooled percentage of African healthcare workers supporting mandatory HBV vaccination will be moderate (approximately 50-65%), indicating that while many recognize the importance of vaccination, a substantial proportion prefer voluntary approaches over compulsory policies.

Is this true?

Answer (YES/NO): NO